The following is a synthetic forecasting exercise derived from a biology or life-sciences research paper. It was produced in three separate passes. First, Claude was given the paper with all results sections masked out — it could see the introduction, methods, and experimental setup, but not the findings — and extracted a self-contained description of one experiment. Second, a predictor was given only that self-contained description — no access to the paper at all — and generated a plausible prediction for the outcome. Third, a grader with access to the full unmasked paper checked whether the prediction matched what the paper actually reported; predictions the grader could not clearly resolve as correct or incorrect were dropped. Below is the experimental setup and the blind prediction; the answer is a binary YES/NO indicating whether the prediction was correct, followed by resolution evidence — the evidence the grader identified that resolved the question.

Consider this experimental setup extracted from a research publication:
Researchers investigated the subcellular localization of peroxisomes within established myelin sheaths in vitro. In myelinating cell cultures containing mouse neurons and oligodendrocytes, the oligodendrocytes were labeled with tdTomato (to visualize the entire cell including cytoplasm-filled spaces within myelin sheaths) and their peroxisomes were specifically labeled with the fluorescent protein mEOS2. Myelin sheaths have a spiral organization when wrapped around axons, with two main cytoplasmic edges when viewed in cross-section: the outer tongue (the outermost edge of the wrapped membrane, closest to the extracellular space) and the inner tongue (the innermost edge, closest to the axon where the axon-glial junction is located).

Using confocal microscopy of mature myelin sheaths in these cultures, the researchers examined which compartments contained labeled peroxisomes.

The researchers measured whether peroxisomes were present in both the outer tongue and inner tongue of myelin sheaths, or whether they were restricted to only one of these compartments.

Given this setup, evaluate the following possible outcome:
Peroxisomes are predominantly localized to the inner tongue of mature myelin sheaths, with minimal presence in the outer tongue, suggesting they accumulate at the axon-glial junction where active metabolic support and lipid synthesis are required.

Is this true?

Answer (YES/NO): NO